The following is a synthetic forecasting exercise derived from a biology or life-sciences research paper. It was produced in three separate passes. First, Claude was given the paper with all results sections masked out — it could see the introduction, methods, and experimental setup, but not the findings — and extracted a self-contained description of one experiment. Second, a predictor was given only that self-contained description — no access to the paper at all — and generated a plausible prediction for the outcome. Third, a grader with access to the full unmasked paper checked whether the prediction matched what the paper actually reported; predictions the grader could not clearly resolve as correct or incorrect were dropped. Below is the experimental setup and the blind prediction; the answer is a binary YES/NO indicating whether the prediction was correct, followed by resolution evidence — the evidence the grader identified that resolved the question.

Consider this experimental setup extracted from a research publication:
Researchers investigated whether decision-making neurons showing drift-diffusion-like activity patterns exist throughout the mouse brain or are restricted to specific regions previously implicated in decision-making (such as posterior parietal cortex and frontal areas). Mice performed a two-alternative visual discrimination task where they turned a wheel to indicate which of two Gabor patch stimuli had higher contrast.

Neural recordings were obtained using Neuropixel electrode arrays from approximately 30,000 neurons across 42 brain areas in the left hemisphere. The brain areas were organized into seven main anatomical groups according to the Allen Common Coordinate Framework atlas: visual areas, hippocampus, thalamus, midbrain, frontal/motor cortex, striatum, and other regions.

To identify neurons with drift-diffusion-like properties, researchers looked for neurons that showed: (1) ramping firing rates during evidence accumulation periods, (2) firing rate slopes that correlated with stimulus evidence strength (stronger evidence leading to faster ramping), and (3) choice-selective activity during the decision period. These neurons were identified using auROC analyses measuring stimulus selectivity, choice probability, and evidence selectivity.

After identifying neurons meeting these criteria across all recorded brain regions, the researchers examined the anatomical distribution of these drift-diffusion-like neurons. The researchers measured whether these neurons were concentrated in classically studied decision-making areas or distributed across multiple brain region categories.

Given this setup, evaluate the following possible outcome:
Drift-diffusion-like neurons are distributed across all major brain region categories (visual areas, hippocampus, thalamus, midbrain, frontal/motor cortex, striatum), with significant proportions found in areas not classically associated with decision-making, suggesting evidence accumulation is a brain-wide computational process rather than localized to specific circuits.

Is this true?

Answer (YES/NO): NO